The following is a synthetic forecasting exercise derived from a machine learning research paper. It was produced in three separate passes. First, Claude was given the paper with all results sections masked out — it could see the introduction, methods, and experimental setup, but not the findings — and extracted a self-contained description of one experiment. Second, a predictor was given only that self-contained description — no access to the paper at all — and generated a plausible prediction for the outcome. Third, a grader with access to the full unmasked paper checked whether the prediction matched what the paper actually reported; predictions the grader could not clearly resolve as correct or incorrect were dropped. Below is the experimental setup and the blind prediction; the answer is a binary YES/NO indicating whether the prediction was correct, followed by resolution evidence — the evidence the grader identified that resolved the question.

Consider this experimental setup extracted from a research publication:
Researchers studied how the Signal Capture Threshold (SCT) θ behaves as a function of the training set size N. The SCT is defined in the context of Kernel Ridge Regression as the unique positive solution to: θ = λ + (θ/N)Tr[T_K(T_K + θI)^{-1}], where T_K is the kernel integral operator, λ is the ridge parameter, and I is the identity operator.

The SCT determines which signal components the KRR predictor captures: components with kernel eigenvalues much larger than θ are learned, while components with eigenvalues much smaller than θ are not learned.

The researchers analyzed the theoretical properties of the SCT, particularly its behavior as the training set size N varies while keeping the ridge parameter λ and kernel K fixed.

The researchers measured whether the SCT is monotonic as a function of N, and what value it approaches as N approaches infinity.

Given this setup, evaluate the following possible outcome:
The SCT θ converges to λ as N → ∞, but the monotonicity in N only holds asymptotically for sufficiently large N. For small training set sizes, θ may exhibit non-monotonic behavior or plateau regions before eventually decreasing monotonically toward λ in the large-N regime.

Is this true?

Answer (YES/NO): NO